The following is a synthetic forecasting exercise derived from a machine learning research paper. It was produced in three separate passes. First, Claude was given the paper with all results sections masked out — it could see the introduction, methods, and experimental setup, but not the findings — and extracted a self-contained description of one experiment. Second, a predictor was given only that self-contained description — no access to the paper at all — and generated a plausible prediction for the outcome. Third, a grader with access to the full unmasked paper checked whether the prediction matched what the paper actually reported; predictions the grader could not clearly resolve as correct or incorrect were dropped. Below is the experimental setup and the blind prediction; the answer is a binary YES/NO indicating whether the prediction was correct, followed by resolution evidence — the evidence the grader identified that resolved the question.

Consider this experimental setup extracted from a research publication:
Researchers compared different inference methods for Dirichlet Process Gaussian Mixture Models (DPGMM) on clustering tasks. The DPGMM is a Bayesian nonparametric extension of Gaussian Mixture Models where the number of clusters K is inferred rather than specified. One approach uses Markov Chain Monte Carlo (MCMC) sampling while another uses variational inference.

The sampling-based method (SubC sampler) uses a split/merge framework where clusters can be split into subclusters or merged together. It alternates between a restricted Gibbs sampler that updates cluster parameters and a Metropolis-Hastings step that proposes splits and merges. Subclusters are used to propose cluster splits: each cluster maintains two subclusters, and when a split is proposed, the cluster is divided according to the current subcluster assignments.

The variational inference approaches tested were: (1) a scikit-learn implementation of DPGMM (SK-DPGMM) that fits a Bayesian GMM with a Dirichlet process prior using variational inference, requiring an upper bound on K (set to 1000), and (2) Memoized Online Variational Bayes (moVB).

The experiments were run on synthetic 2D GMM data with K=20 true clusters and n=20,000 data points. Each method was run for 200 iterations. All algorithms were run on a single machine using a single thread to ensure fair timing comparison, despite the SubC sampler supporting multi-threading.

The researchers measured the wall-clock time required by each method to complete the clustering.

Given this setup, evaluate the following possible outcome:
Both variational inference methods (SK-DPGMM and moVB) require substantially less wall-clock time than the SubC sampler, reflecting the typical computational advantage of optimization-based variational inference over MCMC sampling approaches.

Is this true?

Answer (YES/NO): NO